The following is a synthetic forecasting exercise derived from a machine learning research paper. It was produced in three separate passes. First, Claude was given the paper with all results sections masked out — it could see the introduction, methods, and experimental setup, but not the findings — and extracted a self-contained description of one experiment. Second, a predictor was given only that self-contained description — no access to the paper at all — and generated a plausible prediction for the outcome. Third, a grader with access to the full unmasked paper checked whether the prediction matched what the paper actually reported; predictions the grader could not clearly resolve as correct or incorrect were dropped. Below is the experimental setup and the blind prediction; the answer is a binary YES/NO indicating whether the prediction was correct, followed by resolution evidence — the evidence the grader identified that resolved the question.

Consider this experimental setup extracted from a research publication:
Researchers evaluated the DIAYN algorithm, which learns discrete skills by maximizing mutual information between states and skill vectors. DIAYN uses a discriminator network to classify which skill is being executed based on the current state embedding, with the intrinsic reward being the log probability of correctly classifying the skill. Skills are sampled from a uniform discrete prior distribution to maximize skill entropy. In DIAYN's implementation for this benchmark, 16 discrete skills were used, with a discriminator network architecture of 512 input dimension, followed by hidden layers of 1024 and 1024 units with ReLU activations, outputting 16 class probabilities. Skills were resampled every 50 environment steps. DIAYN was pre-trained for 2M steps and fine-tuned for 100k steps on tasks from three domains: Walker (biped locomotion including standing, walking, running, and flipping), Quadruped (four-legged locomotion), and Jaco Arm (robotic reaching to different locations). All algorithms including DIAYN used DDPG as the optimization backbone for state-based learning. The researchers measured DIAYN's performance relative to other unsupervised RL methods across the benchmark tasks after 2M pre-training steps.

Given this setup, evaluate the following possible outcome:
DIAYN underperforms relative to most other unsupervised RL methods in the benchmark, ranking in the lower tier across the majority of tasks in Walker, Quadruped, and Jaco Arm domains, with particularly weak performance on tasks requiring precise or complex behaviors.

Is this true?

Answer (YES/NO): NO